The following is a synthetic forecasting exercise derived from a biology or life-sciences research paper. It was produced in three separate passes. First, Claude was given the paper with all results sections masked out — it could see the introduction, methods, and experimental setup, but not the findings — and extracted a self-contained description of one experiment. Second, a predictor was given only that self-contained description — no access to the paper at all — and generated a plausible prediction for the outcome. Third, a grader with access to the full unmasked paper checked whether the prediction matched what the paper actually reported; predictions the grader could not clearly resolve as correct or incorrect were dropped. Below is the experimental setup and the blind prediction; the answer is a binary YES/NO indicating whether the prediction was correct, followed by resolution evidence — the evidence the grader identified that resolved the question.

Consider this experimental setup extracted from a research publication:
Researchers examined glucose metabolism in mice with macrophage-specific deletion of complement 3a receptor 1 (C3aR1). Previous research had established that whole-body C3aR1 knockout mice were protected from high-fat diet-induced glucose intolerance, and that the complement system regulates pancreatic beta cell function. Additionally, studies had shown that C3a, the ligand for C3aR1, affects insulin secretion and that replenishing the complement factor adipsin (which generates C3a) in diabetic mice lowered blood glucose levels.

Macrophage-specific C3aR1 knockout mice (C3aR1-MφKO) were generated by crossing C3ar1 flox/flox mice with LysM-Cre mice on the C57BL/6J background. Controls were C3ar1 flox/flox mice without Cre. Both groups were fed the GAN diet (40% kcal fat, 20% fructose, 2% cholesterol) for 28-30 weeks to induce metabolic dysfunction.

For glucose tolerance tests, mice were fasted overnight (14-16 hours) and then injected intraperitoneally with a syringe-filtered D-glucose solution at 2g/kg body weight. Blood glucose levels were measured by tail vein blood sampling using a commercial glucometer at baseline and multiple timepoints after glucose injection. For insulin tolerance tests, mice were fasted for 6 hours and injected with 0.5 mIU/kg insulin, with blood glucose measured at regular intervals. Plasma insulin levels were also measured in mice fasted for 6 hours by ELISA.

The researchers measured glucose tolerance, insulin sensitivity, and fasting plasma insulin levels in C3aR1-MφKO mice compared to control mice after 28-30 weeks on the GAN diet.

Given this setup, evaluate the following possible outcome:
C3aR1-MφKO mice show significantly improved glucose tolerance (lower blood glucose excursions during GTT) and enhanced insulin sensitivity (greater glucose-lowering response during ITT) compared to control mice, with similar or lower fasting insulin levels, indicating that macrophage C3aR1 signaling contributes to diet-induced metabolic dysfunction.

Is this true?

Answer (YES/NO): NO